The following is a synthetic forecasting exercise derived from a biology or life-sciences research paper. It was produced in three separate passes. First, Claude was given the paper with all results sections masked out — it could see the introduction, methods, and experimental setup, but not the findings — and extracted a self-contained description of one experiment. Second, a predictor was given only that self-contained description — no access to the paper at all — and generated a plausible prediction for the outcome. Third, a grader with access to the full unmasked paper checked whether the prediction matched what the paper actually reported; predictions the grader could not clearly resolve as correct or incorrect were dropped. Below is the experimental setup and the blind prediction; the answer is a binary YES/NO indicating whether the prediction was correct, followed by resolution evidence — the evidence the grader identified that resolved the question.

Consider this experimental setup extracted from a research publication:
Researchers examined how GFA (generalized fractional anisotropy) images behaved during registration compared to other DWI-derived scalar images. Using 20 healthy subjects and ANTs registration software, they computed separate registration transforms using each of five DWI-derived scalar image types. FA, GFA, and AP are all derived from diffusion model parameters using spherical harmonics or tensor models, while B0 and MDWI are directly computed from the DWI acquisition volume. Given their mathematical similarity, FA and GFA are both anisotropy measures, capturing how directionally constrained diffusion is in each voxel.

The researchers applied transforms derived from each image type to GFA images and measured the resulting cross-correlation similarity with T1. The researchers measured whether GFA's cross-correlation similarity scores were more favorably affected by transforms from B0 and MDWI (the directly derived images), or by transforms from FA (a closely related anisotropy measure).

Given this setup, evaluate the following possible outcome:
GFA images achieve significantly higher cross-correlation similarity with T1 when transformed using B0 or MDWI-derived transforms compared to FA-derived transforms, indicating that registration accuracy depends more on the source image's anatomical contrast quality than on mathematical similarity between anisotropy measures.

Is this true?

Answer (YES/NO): YES